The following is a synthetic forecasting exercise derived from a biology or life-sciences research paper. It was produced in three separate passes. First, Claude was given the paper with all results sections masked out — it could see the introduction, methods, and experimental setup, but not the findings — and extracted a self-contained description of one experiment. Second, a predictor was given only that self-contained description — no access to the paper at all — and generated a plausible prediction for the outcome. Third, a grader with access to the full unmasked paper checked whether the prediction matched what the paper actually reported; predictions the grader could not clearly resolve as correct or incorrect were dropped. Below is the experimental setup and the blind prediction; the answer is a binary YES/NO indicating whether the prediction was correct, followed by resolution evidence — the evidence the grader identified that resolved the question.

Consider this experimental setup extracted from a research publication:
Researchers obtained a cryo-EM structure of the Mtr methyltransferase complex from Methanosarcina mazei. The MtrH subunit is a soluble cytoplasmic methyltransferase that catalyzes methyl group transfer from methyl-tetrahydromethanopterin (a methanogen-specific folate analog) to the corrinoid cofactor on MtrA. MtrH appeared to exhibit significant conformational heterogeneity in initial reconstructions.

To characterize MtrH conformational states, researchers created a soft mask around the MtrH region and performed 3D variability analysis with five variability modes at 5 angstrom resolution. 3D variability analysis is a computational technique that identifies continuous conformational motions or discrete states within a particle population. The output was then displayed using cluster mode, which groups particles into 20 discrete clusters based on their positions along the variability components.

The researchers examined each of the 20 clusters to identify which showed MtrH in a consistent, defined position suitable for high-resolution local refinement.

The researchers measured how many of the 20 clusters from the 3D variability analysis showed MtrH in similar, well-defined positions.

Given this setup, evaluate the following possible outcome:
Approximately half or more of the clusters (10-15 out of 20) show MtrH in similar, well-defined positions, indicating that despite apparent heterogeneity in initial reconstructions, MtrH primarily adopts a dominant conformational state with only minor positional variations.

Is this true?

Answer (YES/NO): NO